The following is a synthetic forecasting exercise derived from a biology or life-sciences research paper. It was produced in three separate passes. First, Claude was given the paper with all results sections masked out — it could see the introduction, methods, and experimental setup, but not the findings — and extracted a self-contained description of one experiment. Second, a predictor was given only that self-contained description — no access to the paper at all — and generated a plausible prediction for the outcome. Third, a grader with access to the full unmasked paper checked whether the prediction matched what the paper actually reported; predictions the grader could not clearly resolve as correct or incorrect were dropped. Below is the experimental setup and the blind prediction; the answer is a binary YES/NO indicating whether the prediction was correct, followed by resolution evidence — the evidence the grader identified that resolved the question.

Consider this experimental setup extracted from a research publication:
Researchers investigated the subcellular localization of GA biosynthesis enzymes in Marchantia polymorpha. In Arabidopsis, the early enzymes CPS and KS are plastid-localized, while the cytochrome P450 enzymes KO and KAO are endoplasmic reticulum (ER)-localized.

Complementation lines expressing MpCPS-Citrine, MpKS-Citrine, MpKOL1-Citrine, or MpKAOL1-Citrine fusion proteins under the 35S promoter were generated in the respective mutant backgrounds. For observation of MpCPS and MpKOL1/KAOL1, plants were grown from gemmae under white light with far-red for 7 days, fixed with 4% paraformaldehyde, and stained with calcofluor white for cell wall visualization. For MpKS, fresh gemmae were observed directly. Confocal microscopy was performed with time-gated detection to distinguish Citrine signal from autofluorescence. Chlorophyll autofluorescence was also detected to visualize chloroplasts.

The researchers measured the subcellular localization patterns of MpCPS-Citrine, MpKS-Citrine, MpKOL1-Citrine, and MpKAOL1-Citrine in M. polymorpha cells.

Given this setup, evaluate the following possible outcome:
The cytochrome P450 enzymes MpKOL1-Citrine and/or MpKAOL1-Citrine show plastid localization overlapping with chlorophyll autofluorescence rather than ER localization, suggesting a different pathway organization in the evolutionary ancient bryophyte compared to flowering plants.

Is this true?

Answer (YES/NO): NO